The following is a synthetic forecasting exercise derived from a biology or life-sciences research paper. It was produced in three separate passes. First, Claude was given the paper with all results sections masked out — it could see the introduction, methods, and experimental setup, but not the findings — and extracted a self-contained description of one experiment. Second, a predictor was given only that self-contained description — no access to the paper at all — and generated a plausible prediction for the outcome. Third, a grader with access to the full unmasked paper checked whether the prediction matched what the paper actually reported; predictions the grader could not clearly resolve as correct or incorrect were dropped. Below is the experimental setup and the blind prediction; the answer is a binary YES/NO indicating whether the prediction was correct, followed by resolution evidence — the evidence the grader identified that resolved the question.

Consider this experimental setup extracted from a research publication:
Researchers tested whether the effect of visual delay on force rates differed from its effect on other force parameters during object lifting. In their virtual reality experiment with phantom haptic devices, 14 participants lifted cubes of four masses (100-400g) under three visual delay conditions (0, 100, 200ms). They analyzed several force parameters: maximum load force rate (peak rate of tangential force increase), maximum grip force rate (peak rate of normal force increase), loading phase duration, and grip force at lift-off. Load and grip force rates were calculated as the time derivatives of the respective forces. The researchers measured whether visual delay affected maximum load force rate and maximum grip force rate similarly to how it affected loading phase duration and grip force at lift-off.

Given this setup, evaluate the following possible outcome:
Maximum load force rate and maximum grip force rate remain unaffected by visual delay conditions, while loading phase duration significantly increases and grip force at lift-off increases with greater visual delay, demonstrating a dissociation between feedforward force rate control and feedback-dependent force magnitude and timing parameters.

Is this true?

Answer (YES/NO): NO